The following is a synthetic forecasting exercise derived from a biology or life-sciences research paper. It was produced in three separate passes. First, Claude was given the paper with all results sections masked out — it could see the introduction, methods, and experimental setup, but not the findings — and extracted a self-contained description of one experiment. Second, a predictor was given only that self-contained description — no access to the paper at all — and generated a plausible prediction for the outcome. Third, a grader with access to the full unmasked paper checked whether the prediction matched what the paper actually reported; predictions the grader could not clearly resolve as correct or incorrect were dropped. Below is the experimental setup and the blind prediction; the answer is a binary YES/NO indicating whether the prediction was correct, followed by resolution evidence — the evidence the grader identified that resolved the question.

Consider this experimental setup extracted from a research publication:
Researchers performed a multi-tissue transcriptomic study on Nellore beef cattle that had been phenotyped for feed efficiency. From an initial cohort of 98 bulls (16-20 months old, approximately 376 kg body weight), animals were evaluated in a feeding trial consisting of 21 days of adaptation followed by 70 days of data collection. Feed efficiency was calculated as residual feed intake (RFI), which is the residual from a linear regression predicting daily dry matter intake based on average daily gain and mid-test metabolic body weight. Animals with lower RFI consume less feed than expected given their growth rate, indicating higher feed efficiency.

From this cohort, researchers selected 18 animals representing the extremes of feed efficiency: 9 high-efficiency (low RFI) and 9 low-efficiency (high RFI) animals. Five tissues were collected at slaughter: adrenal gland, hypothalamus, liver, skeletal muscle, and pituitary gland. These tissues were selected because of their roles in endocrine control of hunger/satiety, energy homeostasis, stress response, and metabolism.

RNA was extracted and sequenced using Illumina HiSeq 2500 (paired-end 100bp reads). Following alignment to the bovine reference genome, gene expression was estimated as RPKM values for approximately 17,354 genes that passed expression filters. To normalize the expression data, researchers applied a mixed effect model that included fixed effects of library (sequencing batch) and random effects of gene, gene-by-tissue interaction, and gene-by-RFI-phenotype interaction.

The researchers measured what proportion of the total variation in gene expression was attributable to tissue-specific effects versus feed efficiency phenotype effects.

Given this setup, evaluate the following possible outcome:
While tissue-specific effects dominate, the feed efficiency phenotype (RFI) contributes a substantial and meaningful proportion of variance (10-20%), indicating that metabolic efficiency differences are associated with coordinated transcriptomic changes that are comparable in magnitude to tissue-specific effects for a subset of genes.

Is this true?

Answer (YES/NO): NO